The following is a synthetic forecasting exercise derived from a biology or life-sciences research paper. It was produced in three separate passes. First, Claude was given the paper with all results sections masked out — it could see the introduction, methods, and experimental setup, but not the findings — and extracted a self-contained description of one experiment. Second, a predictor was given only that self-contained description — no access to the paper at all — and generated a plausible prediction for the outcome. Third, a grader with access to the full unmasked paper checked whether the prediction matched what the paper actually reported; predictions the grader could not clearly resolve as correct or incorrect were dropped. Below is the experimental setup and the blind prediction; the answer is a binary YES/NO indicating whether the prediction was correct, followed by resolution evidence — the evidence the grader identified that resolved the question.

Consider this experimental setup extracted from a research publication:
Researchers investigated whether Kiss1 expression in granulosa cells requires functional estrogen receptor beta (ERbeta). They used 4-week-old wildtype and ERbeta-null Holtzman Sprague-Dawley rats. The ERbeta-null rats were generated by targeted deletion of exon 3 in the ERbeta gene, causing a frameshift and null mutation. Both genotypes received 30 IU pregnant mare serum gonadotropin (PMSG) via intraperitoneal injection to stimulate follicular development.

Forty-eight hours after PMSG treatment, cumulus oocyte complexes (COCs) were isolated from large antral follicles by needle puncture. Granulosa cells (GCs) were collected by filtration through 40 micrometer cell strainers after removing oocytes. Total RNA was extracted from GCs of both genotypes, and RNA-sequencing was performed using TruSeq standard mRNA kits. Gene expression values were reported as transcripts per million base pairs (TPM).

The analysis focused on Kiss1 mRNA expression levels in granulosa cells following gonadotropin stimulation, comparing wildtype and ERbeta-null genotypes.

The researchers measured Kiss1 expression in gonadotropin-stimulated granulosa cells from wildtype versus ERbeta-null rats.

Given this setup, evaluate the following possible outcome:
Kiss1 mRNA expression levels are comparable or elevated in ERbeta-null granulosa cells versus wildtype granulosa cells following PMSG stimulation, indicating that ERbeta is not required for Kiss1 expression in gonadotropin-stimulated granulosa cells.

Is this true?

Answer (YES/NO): NO